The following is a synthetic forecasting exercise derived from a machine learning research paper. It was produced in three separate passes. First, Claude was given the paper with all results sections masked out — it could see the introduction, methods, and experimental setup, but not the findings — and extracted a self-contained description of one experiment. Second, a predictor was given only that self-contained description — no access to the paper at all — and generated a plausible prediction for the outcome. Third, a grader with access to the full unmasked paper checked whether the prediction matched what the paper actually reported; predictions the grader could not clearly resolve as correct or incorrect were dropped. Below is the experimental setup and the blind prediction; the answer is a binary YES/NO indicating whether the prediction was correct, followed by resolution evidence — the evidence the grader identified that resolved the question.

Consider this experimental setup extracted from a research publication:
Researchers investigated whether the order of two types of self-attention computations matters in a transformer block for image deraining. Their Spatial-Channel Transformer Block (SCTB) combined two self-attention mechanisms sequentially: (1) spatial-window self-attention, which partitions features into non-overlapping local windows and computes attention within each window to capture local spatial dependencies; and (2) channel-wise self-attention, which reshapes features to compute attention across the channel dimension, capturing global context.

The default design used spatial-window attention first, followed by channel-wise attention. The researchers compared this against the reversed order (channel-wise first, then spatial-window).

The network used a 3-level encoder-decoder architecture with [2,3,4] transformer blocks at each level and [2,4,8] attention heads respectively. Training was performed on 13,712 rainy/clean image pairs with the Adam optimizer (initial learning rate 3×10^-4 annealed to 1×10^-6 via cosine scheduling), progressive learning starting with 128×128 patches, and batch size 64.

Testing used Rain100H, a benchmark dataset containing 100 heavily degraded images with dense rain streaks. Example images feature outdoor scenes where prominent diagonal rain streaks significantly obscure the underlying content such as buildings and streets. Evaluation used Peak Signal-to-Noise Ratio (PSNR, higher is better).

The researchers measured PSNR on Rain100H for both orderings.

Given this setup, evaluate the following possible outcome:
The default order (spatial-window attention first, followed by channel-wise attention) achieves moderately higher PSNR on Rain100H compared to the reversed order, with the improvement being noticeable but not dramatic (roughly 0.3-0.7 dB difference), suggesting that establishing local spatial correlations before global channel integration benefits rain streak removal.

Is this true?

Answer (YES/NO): YES